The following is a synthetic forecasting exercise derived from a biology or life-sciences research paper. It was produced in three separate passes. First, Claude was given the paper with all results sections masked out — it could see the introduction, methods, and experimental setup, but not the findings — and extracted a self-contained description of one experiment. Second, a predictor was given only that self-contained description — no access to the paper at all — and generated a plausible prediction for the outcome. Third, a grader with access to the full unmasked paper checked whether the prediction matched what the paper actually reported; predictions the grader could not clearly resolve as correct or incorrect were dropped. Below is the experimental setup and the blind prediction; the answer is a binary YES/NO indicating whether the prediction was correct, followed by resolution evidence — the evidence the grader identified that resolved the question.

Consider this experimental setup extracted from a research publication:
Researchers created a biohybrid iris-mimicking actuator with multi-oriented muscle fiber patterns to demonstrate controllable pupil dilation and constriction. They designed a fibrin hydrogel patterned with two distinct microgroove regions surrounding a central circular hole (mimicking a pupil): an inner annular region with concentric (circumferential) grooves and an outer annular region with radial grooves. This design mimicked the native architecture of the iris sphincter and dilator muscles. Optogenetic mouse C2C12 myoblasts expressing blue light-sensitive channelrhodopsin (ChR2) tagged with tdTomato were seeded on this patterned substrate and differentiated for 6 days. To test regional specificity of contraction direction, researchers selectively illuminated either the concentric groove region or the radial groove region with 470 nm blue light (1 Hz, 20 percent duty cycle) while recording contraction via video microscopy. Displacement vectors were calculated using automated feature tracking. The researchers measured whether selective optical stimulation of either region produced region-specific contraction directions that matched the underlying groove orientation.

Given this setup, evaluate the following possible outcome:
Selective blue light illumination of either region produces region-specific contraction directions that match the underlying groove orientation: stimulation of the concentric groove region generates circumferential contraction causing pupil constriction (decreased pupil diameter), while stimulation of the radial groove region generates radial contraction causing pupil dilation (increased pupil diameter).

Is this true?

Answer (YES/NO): NO